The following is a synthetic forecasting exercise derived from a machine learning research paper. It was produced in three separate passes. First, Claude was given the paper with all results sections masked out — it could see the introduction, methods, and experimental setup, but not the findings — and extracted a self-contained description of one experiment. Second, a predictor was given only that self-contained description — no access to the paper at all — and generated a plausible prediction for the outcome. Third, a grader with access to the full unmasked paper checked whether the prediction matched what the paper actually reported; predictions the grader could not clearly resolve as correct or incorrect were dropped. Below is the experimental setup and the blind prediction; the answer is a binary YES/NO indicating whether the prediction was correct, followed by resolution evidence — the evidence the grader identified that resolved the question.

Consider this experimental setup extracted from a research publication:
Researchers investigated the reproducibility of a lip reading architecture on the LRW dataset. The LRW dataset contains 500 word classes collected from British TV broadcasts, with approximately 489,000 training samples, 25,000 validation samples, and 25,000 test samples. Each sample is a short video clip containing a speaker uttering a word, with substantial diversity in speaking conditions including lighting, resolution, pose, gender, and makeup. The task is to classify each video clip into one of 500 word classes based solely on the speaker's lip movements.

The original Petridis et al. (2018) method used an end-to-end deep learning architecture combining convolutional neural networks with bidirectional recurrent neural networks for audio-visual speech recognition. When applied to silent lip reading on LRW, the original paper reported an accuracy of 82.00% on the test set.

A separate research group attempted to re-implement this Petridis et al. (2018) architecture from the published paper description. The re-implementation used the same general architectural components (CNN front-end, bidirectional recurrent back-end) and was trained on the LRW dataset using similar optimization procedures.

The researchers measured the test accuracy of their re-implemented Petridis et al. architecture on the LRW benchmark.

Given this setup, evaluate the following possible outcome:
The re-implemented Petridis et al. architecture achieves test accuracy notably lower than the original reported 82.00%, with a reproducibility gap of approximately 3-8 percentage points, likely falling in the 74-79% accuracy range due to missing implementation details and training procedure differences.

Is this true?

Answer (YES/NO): NO